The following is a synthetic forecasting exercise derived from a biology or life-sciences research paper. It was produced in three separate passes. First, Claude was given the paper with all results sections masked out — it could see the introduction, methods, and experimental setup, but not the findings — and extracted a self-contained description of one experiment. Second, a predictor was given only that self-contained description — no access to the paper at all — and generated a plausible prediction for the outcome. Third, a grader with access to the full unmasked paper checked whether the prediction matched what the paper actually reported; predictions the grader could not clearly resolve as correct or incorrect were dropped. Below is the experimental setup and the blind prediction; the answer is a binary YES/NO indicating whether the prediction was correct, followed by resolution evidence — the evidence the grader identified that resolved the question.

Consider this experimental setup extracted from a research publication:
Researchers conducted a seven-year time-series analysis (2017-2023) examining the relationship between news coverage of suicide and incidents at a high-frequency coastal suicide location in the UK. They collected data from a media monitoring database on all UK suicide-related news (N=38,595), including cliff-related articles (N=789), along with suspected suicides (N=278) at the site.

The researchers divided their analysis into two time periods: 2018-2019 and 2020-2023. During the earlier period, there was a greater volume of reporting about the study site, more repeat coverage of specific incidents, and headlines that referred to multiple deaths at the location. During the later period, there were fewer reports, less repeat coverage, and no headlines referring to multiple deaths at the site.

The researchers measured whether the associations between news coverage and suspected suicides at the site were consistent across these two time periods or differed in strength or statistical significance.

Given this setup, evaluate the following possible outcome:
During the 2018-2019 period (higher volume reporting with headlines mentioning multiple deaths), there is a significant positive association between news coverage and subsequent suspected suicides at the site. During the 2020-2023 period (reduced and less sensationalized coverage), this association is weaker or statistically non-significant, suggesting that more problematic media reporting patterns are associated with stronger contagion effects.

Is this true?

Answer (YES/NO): YES